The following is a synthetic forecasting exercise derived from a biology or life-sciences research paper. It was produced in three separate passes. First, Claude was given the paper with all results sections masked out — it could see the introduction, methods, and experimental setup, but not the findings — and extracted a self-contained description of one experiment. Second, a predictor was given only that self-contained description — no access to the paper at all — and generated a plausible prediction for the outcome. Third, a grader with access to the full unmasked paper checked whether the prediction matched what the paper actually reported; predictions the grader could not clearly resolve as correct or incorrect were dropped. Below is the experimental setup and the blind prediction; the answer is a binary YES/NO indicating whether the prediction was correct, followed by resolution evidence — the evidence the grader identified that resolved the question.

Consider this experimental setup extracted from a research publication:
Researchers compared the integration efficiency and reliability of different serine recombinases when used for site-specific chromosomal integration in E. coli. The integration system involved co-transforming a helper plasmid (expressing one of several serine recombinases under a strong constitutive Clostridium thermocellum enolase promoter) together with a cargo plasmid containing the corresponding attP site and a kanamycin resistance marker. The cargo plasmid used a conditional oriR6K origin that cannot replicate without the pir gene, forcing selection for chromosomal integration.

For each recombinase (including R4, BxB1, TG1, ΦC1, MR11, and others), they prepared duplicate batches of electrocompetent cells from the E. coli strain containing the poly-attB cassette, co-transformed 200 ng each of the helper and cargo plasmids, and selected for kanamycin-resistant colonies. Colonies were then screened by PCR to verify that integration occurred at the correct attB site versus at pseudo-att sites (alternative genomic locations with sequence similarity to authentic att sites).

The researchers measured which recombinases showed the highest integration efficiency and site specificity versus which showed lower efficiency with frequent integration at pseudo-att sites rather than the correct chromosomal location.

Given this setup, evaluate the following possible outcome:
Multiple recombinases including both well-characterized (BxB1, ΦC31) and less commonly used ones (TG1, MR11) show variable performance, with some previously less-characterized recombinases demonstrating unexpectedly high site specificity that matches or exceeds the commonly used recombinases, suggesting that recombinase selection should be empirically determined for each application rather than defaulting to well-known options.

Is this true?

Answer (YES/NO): NO